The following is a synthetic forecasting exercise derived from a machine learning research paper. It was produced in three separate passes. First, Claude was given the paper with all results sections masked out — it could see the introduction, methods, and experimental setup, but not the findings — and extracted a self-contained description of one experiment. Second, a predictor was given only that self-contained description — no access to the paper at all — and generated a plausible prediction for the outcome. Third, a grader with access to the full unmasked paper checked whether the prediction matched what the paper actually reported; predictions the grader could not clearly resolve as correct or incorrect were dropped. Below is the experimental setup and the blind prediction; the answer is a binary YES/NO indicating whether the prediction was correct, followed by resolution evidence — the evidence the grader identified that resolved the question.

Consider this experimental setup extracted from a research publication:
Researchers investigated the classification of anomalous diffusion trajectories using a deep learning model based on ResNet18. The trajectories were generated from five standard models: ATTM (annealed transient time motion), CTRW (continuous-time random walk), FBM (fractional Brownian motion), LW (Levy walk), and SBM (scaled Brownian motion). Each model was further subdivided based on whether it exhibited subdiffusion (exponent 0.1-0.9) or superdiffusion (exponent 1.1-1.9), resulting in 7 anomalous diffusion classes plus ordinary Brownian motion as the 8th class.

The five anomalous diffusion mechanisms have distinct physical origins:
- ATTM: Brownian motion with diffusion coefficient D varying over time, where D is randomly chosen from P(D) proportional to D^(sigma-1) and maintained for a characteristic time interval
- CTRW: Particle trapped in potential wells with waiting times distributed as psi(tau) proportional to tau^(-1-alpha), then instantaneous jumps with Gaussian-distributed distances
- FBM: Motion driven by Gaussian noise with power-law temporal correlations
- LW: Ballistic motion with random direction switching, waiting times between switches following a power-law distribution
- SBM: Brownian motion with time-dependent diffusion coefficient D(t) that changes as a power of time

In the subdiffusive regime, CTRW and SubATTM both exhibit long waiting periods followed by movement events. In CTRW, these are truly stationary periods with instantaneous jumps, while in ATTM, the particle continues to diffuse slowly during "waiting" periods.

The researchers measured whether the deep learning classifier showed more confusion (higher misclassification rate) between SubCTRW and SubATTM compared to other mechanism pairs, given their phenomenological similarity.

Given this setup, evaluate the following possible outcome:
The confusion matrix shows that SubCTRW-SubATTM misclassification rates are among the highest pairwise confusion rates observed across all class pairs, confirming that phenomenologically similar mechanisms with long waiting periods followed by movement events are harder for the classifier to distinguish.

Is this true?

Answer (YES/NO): YES